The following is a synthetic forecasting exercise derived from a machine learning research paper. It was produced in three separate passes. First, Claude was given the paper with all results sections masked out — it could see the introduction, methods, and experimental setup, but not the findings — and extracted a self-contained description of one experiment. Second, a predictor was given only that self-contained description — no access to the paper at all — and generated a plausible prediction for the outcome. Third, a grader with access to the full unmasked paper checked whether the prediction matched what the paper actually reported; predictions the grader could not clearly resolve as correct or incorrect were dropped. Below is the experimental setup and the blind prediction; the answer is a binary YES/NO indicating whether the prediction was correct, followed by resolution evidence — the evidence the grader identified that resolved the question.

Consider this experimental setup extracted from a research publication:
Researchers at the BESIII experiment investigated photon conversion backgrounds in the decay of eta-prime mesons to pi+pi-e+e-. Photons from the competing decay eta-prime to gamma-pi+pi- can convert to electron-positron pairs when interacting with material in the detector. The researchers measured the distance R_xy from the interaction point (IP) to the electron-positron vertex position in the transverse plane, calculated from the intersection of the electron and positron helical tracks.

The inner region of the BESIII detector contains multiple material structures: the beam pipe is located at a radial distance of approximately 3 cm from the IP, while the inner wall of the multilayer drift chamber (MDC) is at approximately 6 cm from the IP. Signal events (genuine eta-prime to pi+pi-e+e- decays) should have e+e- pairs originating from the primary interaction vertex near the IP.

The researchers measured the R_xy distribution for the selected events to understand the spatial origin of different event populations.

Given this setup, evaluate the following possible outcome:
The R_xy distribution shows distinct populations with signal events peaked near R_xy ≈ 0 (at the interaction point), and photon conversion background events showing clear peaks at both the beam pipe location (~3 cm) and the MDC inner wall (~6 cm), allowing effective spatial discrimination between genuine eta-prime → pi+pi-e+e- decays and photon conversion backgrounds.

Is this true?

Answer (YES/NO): YES